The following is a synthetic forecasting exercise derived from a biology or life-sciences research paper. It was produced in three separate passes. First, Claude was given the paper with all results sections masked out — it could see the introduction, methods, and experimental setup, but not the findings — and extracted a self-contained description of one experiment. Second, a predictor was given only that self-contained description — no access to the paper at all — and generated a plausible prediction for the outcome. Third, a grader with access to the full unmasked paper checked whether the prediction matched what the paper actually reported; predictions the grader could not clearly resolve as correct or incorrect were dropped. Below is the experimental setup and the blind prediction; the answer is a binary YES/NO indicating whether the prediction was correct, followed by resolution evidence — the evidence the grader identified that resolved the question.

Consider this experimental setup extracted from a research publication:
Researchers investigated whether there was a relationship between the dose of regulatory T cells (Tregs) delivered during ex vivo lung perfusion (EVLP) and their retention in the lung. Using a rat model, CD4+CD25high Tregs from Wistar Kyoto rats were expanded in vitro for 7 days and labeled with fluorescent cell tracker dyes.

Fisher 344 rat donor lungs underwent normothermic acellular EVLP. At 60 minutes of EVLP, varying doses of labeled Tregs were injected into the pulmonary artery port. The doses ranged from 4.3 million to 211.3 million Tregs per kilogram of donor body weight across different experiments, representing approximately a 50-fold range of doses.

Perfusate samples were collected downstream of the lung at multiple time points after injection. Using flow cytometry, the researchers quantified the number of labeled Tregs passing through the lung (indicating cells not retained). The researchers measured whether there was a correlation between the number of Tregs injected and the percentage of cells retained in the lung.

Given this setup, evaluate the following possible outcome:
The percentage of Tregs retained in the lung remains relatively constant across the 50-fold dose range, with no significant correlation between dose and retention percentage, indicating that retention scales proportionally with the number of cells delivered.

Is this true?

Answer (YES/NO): YES